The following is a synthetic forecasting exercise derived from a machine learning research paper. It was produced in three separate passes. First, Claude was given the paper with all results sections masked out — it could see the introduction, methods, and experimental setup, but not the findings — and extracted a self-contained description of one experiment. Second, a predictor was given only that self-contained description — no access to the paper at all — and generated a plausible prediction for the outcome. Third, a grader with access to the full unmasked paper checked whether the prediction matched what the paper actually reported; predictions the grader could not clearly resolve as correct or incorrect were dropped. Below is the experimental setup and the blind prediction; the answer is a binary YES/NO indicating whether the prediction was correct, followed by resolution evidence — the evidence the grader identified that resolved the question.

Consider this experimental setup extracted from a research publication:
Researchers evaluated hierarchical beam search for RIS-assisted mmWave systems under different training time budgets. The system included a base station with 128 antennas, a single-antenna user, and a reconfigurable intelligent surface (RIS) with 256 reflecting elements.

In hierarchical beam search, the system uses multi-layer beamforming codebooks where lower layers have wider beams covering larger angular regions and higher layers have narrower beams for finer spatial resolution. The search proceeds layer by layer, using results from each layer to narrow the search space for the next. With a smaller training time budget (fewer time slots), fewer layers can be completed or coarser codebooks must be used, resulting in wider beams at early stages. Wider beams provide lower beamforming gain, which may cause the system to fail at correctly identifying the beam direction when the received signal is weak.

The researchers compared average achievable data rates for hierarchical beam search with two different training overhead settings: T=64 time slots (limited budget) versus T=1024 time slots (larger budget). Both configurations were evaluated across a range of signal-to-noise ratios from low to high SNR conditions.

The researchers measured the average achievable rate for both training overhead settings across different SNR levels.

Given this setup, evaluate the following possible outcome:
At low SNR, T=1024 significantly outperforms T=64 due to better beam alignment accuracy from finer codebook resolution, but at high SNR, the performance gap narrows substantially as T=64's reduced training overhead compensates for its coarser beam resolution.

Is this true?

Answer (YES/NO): NO